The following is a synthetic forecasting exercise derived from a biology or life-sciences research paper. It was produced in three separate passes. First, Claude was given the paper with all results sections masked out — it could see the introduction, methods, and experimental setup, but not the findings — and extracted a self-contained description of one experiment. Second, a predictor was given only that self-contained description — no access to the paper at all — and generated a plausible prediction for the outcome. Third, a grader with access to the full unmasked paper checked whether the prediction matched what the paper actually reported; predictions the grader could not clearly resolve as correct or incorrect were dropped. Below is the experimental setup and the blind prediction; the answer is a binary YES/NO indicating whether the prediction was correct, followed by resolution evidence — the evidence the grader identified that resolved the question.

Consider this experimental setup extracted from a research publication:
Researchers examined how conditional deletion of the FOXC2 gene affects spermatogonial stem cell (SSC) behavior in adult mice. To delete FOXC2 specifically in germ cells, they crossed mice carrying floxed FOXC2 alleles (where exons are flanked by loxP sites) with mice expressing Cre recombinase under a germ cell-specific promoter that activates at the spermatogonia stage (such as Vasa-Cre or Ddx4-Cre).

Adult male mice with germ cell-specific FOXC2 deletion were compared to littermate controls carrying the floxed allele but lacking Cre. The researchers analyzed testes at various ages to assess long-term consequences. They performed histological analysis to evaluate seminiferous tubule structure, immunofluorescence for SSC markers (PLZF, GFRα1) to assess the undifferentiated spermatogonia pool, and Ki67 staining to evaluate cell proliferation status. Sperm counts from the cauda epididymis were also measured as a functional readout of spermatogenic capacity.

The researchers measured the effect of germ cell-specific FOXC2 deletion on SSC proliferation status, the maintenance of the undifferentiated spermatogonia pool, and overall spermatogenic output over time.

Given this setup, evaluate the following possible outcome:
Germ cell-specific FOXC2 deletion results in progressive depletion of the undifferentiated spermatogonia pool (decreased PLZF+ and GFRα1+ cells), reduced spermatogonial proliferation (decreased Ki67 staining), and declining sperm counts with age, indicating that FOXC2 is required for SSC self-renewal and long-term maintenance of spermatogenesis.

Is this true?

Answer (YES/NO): NO